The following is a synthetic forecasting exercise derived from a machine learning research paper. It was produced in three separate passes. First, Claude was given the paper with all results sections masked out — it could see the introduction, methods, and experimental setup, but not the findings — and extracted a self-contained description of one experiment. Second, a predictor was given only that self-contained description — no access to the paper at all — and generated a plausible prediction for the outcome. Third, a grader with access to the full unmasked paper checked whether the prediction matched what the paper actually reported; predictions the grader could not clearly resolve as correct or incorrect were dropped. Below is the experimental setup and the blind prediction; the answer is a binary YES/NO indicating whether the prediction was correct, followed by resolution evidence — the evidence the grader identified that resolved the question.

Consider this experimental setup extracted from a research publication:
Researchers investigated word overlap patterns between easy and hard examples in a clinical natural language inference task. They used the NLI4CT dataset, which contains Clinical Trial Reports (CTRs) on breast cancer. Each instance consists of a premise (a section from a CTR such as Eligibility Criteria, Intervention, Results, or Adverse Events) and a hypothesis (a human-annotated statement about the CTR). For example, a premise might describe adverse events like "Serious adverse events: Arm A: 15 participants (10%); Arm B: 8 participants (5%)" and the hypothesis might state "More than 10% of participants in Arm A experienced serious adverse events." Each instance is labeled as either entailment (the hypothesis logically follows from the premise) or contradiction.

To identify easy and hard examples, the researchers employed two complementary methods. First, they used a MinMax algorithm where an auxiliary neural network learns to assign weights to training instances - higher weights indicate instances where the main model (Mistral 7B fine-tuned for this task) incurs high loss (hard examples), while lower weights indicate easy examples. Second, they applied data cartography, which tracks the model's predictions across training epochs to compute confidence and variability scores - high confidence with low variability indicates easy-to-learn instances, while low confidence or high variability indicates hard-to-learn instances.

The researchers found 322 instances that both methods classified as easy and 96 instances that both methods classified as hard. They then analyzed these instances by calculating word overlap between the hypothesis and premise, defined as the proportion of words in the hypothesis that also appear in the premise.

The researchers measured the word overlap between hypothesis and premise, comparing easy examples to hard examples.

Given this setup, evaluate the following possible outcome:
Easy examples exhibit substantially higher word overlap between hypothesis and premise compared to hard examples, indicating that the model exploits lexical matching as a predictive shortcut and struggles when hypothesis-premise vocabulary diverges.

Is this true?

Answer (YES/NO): YES